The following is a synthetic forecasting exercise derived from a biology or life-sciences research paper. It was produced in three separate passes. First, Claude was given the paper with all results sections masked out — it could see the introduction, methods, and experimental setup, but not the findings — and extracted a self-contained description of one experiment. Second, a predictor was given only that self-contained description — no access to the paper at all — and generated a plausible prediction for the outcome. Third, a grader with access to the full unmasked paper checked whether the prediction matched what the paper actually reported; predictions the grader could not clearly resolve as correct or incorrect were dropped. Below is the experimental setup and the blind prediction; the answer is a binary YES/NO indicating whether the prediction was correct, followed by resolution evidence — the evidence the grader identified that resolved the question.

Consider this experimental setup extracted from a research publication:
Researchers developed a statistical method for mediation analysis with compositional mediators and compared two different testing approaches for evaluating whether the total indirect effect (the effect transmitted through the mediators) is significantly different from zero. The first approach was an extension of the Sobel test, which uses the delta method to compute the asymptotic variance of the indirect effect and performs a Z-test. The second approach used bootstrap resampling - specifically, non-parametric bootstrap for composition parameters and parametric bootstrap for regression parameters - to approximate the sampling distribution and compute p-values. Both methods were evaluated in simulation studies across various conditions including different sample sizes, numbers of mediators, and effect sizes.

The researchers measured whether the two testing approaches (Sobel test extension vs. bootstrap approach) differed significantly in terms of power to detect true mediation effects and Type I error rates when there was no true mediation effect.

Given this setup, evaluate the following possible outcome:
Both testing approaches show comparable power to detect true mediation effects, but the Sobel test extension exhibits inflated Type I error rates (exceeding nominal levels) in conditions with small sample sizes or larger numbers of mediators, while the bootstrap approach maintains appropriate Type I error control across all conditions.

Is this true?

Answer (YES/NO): NO